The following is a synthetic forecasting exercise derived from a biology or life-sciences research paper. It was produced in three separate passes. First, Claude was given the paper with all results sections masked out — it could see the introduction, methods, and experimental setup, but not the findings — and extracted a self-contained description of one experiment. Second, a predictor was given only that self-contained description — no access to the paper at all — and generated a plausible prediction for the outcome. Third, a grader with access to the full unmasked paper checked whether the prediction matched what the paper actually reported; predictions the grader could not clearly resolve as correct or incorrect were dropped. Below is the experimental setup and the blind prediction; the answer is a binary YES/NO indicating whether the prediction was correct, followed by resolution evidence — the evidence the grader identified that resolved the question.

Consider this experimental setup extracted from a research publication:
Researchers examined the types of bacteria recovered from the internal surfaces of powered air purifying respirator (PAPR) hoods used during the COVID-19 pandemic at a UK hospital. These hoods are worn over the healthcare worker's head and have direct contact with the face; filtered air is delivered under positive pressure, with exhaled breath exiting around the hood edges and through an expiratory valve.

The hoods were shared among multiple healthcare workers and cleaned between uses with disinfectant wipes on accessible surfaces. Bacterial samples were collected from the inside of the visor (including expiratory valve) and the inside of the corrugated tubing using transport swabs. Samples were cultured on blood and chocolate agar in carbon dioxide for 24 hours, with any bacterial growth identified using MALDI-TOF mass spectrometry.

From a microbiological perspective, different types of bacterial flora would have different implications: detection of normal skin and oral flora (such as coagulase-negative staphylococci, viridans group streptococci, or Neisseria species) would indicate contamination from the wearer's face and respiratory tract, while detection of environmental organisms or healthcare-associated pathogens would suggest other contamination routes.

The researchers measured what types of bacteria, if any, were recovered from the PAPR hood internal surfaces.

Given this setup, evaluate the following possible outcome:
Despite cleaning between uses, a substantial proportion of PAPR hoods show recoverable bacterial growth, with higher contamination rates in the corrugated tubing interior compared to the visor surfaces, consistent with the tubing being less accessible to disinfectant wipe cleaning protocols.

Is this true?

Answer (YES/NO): NO